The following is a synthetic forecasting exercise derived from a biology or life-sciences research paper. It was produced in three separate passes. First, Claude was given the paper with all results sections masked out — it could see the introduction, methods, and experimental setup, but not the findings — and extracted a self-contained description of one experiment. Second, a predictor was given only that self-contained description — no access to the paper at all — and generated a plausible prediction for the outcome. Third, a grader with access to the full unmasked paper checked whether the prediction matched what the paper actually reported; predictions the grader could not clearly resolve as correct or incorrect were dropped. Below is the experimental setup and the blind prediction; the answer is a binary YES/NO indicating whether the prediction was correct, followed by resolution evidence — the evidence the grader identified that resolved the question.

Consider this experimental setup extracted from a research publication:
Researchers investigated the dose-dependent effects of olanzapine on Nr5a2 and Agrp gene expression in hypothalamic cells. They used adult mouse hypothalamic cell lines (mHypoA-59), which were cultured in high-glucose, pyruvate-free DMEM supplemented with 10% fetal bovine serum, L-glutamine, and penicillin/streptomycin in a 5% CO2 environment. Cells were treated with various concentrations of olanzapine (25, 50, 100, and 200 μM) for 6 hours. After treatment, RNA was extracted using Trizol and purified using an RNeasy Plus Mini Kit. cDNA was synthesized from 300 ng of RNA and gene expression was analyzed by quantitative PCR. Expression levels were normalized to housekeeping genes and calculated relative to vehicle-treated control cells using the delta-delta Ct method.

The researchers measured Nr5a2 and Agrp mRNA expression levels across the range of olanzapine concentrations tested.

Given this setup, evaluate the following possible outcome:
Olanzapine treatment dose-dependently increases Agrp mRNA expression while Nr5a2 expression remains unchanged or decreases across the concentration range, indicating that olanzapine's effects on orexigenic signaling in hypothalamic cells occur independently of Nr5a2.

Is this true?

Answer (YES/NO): NO